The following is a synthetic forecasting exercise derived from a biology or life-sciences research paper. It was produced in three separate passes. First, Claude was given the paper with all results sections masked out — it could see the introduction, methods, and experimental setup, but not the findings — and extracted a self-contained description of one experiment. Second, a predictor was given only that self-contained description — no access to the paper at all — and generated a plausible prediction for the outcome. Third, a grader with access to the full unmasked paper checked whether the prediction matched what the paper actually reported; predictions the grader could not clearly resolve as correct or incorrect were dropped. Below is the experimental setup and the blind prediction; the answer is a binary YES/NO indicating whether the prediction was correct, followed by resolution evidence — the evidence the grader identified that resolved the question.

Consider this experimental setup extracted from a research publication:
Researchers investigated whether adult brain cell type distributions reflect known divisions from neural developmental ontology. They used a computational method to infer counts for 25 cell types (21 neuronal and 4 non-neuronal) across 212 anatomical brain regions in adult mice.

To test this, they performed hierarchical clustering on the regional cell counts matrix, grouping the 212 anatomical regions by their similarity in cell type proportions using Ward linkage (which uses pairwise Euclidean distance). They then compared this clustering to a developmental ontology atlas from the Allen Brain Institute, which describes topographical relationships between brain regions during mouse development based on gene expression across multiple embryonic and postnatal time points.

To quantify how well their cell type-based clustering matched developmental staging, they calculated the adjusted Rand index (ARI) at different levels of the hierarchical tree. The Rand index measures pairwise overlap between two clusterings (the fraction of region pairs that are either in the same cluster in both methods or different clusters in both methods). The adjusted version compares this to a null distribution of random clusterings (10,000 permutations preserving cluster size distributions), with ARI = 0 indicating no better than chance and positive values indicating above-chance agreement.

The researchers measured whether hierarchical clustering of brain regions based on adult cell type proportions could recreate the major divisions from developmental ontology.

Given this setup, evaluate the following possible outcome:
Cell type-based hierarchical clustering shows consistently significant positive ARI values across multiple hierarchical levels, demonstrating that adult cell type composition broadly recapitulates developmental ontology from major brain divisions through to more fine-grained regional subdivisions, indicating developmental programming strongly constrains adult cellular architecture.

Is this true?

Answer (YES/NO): NO